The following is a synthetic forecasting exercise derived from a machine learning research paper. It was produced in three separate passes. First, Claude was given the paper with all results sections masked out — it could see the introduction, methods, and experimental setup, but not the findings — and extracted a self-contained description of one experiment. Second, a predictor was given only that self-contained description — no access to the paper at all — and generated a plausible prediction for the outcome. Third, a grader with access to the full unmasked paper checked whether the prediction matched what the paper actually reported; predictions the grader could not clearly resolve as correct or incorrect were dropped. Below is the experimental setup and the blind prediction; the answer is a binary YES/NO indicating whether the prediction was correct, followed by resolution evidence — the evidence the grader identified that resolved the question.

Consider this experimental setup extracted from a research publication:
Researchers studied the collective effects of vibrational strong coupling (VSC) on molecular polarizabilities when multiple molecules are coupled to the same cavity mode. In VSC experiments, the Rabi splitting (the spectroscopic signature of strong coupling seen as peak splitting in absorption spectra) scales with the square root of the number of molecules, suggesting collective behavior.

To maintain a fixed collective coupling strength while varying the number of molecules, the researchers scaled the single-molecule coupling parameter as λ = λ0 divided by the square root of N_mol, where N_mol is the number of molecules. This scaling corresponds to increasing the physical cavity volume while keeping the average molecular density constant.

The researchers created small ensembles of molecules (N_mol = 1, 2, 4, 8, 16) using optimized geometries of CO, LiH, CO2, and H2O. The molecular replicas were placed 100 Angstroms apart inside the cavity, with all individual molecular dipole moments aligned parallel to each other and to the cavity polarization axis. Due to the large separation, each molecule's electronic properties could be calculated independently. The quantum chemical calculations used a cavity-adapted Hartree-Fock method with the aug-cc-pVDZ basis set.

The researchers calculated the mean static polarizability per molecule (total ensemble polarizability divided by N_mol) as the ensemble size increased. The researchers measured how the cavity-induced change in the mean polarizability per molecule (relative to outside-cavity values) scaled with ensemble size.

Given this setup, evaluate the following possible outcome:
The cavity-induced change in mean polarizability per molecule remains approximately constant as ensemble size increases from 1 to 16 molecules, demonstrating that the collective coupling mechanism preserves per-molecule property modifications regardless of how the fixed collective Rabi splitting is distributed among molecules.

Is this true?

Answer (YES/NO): NO